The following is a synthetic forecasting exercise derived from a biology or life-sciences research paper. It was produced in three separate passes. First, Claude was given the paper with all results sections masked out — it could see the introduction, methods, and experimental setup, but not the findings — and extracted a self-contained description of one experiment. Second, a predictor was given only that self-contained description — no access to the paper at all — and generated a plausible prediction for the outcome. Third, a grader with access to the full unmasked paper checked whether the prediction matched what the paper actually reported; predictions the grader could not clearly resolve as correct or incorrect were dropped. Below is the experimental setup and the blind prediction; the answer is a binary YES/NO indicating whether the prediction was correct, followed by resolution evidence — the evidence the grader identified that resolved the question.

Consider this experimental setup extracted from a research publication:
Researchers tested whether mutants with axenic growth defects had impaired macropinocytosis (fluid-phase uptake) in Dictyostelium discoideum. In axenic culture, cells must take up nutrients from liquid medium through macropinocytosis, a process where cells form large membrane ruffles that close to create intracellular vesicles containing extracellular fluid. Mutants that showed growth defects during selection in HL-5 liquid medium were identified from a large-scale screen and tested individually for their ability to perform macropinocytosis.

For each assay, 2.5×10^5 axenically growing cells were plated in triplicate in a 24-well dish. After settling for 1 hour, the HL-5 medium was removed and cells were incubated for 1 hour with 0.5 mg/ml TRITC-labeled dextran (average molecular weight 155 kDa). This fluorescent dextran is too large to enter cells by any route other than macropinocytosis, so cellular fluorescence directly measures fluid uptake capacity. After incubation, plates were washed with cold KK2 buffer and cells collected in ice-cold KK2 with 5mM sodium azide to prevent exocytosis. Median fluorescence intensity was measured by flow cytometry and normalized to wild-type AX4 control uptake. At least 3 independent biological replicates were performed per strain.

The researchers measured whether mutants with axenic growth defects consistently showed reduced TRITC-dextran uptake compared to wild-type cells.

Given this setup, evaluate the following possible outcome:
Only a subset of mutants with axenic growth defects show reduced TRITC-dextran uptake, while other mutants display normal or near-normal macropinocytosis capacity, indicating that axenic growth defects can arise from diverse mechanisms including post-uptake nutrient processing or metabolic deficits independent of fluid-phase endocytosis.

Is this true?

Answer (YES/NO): NO